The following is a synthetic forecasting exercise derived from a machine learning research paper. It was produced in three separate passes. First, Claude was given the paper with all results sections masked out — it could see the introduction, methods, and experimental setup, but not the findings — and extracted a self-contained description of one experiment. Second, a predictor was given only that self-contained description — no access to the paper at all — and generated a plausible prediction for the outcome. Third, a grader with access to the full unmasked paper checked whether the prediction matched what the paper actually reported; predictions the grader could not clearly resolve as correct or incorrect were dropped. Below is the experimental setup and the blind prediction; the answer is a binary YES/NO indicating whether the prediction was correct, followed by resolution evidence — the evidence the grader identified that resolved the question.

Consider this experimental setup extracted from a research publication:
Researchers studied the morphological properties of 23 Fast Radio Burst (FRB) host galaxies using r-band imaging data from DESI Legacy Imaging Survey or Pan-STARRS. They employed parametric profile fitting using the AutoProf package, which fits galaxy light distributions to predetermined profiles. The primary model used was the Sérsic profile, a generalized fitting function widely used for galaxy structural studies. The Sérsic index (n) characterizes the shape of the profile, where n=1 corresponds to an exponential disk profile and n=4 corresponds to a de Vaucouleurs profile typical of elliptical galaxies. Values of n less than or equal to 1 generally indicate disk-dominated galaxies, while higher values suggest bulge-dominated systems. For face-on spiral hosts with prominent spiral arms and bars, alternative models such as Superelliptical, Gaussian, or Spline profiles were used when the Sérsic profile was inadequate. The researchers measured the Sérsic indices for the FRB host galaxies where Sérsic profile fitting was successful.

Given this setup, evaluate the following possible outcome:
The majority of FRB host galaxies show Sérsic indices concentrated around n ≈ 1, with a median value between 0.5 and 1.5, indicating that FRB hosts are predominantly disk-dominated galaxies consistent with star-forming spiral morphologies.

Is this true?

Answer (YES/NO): YES